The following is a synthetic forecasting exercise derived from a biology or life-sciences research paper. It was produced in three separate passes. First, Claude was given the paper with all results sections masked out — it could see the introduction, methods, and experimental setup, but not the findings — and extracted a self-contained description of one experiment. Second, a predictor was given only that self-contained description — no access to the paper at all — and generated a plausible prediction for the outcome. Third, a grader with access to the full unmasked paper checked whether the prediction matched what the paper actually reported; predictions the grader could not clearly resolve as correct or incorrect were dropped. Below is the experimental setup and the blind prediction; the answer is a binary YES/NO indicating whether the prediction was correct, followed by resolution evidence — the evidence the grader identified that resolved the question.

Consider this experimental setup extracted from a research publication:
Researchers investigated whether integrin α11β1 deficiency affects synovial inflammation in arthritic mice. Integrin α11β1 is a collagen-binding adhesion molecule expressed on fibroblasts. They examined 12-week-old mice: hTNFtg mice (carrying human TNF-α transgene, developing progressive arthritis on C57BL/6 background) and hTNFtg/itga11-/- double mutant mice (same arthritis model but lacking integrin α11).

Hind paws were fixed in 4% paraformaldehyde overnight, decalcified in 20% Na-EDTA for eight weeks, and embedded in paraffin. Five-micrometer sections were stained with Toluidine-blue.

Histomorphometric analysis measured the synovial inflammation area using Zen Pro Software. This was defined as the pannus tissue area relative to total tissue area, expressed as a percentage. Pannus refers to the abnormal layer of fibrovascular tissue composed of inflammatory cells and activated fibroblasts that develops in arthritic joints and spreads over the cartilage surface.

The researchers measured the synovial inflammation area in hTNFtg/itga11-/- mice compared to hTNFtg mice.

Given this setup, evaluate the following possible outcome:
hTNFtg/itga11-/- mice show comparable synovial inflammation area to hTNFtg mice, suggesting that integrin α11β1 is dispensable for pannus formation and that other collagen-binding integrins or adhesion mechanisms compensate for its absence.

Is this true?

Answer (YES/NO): YES